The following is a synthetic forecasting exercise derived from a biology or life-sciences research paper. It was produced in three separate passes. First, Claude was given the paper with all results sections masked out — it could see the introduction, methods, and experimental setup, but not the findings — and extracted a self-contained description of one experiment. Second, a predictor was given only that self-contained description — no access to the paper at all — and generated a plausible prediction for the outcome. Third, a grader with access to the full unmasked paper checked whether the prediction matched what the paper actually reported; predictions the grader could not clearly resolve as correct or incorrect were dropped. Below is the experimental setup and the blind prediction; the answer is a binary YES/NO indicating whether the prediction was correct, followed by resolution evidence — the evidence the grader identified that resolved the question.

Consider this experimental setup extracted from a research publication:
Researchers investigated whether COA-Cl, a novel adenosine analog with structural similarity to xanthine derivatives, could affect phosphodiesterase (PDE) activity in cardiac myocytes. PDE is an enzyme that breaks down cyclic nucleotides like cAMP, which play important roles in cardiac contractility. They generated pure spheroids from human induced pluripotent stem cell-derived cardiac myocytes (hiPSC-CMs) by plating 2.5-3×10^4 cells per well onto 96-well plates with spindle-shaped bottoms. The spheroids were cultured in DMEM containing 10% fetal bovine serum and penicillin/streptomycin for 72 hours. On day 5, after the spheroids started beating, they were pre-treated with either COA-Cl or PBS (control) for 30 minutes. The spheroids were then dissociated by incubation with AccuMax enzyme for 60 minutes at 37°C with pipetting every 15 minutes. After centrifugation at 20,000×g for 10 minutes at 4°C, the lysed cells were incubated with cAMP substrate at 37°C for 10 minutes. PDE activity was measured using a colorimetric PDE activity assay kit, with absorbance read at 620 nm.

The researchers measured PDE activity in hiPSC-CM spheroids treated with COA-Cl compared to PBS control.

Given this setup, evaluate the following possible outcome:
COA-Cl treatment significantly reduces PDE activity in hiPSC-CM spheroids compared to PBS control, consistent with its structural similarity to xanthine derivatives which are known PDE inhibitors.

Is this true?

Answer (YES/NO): YES